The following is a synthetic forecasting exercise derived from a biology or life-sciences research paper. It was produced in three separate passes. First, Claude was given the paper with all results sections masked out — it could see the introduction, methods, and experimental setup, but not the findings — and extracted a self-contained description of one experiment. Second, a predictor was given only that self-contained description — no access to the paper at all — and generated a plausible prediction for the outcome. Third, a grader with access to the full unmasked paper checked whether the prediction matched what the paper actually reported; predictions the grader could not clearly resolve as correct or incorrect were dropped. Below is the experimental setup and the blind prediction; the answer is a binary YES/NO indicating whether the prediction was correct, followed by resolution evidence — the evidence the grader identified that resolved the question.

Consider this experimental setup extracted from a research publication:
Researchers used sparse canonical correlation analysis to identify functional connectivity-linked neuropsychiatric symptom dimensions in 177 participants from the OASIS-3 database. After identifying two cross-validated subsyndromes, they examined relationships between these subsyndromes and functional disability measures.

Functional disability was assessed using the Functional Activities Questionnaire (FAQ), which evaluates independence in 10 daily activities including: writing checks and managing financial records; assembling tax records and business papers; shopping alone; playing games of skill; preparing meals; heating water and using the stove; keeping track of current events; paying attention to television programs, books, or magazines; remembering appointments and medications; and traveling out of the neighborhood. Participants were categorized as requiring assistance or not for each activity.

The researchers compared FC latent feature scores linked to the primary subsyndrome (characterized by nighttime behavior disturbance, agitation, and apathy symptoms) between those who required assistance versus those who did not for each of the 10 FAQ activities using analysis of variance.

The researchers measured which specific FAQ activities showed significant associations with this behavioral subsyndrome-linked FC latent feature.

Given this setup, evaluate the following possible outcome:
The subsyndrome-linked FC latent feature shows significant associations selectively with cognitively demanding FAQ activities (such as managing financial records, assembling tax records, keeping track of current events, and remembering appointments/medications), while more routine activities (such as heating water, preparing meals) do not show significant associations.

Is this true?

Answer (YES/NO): NO